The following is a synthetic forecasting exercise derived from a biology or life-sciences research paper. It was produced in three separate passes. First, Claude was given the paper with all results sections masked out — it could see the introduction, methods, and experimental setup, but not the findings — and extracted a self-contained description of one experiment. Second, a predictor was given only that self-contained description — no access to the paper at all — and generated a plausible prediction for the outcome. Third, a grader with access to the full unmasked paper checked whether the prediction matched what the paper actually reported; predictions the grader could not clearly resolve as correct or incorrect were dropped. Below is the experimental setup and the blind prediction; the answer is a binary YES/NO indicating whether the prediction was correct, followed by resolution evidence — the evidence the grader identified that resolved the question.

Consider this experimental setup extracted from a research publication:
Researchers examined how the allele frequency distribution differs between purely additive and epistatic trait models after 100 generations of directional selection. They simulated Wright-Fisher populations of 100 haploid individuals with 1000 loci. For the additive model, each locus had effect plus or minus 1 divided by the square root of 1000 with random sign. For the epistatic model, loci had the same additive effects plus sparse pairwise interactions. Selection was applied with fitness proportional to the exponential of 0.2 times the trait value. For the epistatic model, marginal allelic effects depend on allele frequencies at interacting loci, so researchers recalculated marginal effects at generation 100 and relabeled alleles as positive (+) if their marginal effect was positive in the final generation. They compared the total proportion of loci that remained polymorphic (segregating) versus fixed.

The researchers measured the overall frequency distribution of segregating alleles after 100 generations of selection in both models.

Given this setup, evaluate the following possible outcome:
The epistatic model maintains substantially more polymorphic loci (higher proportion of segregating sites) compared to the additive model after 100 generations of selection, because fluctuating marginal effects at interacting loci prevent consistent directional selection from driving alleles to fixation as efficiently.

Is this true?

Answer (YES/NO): NO